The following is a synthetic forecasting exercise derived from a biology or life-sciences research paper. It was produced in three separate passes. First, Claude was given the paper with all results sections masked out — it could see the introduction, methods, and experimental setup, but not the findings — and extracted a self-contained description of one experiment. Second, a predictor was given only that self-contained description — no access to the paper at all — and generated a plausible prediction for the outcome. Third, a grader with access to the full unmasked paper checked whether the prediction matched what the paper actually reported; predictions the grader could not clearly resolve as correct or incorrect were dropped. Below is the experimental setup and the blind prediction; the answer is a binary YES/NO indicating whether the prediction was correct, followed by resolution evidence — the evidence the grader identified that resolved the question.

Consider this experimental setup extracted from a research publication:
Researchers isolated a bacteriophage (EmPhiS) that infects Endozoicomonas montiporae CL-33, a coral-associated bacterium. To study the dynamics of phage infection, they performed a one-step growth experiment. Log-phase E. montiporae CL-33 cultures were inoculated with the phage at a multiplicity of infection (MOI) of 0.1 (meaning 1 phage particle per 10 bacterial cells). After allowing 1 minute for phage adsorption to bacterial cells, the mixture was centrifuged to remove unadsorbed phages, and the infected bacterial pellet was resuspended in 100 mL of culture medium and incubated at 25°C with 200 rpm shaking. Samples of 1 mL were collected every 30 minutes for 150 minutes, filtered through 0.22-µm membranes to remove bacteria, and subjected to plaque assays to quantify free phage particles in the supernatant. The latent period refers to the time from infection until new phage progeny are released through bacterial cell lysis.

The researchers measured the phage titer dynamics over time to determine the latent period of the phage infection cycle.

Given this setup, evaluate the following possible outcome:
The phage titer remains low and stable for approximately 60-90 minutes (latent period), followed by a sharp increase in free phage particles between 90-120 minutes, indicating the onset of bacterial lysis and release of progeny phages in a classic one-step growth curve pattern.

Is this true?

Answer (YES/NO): NO